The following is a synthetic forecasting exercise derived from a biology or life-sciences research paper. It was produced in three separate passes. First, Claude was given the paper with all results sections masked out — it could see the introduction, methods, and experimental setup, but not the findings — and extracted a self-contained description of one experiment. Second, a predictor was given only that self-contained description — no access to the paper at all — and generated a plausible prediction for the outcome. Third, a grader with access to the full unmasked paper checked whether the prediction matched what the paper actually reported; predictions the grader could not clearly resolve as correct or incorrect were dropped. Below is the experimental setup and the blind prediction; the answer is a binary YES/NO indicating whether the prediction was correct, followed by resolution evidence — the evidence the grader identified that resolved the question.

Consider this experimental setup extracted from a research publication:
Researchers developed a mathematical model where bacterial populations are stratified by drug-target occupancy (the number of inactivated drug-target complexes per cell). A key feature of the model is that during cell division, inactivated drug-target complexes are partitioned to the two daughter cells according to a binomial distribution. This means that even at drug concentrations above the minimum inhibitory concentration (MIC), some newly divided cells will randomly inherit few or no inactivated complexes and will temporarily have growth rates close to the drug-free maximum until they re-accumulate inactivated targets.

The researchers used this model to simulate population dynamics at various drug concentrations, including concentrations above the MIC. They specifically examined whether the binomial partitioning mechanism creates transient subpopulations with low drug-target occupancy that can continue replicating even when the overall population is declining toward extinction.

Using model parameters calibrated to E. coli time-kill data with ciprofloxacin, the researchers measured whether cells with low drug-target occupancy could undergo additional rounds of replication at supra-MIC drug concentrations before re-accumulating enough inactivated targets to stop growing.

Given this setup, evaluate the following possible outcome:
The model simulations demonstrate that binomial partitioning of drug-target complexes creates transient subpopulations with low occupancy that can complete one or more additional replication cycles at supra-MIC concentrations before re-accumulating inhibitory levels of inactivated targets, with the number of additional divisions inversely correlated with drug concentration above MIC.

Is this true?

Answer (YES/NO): NO